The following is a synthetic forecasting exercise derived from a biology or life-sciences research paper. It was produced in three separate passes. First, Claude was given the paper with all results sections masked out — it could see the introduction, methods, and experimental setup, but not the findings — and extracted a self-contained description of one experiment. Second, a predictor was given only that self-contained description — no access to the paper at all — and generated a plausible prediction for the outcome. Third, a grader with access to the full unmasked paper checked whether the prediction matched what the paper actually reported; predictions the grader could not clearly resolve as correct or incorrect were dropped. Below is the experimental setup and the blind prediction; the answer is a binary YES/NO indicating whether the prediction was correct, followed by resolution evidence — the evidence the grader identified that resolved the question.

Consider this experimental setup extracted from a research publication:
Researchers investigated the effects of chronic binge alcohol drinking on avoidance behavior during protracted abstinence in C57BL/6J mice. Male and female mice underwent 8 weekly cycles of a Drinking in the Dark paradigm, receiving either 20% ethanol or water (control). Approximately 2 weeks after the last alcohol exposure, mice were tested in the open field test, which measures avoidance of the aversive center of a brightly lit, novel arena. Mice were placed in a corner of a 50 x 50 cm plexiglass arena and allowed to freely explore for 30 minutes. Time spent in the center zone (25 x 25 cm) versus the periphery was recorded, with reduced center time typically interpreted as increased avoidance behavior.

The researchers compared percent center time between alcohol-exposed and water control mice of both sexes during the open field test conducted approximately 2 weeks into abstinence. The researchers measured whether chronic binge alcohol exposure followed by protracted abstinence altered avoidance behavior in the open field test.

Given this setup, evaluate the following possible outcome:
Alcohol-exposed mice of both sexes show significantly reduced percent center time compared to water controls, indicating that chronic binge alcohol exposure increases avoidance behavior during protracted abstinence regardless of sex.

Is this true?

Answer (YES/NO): NO